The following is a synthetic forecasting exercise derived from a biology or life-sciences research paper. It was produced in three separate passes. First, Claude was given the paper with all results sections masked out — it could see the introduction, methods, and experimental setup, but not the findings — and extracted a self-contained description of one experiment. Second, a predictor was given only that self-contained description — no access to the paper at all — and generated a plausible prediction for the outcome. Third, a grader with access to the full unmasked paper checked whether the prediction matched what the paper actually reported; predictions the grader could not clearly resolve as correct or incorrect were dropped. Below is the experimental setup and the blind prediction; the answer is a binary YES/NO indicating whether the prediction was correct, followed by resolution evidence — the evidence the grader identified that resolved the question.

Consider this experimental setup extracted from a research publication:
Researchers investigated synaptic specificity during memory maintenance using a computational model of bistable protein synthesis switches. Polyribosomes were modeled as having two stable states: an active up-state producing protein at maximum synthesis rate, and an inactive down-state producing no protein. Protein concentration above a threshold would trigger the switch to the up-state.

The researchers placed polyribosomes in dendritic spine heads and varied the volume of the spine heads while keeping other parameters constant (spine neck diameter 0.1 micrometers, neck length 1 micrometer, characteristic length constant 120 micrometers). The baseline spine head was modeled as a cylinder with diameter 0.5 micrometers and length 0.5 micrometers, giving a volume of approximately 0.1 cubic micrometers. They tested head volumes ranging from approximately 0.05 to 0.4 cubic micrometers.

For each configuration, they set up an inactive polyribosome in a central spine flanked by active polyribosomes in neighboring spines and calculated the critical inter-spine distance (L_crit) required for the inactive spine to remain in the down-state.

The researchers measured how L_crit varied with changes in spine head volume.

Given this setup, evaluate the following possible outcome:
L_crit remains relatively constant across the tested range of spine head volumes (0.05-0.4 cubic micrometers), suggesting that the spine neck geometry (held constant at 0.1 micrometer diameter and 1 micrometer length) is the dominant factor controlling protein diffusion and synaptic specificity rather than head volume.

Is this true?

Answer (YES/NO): YES